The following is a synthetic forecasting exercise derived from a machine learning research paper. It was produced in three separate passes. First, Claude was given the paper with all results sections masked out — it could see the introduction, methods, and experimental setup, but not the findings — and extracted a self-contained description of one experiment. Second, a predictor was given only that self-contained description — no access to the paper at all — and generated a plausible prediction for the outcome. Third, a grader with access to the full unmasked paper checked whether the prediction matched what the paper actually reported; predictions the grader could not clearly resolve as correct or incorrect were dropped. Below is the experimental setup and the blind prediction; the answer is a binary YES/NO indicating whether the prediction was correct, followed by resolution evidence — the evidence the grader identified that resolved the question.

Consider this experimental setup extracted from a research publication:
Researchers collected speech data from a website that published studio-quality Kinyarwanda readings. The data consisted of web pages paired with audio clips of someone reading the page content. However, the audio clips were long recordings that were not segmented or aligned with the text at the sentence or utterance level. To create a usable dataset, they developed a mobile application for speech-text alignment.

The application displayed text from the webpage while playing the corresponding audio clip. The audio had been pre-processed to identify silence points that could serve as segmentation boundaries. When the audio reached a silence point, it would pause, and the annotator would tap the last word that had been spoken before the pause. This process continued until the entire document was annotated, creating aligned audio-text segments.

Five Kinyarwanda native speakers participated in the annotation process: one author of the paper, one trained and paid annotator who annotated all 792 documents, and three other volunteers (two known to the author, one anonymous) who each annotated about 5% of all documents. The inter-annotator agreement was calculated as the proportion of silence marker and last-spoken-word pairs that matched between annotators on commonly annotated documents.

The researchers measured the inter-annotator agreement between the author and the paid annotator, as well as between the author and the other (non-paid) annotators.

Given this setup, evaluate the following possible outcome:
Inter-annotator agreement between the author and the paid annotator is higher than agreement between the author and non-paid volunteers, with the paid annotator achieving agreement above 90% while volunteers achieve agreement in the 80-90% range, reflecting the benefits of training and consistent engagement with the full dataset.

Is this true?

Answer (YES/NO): YES